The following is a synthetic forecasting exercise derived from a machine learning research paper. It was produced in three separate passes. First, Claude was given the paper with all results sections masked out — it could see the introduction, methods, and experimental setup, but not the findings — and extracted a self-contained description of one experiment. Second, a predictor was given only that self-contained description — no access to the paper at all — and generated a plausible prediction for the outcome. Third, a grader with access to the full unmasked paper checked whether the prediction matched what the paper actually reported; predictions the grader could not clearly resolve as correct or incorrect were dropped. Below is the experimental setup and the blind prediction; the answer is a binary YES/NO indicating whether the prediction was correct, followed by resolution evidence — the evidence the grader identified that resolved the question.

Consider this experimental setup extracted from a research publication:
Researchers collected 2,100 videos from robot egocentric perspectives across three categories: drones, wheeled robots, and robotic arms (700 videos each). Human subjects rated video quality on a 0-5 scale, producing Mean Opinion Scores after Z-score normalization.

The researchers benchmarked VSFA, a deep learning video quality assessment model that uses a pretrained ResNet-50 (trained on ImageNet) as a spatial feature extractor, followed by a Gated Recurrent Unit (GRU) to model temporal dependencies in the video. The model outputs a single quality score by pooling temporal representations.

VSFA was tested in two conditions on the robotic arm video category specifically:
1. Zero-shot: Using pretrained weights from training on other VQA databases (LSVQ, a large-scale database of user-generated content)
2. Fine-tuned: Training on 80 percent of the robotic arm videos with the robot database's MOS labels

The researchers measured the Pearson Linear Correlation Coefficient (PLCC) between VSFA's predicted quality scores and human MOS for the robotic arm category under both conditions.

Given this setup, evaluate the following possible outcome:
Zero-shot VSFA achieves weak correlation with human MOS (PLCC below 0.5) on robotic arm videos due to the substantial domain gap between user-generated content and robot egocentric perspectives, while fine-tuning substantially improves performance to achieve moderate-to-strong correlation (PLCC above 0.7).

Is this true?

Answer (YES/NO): YES